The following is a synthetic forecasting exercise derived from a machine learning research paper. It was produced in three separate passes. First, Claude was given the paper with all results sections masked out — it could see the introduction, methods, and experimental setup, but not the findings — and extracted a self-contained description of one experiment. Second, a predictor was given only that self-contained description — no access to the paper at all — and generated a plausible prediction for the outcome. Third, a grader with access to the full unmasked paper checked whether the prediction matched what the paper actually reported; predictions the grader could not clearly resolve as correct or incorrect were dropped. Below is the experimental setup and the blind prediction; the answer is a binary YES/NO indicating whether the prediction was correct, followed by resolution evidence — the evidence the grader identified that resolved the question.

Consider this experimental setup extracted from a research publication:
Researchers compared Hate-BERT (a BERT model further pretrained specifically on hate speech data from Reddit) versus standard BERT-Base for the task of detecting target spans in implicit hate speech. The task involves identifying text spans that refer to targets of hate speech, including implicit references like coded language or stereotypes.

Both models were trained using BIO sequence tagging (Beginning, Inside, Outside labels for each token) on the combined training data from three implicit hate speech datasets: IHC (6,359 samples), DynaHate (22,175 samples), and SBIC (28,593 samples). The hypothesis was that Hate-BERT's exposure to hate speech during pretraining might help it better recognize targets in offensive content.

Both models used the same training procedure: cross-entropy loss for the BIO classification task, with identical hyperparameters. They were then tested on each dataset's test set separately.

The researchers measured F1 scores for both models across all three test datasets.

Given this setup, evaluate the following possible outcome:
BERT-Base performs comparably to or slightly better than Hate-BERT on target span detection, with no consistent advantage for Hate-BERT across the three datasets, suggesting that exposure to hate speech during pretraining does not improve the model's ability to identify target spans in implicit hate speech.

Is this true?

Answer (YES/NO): NO